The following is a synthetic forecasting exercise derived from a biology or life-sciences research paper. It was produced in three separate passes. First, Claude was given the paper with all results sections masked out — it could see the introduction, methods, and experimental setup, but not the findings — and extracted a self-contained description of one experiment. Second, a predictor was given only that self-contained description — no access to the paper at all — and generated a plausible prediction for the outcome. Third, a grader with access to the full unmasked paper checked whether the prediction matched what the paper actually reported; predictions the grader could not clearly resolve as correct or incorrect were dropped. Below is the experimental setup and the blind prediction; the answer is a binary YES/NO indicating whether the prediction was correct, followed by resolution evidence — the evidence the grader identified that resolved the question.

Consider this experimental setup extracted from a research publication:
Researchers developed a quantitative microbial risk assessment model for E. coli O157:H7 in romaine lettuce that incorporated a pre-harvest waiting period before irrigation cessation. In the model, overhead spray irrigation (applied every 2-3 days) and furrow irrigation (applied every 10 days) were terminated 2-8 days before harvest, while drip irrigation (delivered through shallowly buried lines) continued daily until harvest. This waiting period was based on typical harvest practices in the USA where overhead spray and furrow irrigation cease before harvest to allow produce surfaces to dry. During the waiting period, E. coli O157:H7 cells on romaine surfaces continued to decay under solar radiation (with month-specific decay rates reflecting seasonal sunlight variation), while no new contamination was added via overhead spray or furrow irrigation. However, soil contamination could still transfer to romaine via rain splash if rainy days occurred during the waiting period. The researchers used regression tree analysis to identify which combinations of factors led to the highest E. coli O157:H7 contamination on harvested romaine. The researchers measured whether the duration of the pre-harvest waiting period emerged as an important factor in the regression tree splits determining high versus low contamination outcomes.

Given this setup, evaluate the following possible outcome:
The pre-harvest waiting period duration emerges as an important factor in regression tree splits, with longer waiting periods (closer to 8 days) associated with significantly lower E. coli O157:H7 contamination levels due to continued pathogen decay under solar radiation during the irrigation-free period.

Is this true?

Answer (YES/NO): NO